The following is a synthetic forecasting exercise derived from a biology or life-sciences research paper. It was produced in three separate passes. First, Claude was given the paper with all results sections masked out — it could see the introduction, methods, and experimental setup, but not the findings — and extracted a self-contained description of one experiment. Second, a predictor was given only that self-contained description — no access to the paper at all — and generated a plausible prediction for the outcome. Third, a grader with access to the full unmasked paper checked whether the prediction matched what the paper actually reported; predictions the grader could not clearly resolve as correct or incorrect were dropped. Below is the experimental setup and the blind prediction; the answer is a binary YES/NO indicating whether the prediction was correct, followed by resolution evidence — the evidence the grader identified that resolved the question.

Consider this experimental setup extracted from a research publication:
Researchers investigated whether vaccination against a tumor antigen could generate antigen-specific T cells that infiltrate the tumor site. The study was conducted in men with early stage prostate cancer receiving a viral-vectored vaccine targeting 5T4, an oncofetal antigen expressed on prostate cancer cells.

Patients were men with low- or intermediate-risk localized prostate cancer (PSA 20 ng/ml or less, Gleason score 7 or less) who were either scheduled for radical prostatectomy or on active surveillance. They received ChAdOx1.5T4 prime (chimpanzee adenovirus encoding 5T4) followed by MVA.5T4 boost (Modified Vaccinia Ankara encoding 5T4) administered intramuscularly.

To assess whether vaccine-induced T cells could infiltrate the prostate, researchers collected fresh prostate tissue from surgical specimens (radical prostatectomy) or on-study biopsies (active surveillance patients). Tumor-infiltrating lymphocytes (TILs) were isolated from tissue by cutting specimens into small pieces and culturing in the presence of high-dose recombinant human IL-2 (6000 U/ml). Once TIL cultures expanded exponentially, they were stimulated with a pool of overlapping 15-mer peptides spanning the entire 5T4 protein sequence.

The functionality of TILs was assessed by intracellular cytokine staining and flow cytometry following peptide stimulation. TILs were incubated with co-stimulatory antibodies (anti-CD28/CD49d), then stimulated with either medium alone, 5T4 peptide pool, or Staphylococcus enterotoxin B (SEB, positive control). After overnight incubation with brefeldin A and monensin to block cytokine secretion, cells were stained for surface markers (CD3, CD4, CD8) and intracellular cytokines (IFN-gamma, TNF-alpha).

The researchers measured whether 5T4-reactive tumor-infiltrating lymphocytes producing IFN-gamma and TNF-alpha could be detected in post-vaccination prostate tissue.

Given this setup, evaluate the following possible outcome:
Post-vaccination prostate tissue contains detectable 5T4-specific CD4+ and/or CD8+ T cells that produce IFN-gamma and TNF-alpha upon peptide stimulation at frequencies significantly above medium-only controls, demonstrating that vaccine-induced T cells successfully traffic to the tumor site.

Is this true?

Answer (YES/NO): YES